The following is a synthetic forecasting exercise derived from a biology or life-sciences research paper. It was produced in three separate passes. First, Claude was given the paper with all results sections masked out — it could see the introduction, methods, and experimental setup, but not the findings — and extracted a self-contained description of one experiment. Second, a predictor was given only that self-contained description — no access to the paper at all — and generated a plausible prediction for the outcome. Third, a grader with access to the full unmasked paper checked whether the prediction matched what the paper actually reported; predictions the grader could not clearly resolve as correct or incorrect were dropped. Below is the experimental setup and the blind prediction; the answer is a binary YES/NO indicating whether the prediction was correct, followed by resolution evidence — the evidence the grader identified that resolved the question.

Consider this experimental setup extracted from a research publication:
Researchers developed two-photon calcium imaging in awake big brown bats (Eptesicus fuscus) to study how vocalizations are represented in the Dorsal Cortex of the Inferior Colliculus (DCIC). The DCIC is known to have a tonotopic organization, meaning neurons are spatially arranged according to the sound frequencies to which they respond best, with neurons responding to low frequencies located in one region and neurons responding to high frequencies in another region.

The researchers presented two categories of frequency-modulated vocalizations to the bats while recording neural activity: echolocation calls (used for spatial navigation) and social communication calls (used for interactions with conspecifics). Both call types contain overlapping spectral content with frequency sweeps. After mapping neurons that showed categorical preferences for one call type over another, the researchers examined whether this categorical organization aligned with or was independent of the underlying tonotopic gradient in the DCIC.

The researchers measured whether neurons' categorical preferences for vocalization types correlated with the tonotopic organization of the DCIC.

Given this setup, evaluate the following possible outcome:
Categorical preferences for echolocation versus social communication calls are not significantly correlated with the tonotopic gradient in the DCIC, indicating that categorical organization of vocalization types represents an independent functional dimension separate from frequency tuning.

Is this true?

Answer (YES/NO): YES